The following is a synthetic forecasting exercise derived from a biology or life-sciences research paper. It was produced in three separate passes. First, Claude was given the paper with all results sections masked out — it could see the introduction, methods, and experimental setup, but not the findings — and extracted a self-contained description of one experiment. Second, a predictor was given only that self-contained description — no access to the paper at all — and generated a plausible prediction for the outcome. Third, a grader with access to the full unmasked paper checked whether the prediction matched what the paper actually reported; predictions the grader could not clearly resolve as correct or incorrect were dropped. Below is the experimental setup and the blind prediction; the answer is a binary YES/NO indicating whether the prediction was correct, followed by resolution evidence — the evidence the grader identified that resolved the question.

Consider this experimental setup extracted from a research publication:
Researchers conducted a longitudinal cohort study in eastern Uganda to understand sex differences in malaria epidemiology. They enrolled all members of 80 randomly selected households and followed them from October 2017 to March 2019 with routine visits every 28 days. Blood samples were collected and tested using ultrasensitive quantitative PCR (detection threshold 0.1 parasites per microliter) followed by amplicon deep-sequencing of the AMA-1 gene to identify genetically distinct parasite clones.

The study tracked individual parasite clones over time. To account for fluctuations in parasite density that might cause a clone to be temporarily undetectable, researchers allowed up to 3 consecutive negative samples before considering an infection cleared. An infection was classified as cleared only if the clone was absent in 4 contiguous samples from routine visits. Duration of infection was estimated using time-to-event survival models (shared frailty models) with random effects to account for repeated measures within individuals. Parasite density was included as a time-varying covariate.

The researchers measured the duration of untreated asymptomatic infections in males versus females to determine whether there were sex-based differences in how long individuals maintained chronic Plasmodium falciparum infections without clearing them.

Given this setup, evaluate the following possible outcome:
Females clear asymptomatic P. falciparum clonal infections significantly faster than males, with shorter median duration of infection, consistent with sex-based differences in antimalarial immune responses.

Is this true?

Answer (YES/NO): YES